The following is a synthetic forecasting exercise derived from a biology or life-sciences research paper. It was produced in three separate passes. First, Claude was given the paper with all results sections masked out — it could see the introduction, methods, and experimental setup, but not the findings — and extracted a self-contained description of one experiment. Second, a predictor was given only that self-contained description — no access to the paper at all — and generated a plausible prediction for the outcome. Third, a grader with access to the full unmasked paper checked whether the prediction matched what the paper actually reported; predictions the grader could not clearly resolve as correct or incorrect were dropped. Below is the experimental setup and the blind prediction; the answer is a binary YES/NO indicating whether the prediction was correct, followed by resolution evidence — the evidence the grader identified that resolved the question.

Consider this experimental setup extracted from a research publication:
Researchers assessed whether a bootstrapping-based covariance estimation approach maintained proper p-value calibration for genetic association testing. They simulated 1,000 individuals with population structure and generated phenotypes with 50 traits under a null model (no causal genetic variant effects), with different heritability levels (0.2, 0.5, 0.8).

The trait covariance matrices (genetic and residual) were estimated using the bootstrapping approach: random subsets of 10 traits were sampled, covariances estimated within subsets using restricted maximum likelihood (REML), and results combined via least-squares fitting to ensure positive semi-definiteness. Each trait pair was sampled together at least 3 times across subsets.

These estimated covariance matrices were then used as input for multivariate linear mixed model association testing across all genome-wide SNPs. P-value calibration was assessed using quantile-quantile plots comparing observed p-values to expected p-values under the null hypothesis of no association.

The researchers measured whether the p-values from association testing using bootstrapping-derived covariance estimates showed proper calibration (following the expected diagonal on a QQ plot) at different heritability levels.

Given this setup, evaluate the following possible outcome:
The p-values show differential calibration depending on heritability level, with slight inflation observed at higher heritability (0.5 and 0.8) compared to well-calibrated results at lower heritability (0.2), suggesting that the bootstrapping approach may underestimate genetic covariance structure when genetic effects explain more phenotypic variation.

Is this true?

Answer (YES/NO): NO